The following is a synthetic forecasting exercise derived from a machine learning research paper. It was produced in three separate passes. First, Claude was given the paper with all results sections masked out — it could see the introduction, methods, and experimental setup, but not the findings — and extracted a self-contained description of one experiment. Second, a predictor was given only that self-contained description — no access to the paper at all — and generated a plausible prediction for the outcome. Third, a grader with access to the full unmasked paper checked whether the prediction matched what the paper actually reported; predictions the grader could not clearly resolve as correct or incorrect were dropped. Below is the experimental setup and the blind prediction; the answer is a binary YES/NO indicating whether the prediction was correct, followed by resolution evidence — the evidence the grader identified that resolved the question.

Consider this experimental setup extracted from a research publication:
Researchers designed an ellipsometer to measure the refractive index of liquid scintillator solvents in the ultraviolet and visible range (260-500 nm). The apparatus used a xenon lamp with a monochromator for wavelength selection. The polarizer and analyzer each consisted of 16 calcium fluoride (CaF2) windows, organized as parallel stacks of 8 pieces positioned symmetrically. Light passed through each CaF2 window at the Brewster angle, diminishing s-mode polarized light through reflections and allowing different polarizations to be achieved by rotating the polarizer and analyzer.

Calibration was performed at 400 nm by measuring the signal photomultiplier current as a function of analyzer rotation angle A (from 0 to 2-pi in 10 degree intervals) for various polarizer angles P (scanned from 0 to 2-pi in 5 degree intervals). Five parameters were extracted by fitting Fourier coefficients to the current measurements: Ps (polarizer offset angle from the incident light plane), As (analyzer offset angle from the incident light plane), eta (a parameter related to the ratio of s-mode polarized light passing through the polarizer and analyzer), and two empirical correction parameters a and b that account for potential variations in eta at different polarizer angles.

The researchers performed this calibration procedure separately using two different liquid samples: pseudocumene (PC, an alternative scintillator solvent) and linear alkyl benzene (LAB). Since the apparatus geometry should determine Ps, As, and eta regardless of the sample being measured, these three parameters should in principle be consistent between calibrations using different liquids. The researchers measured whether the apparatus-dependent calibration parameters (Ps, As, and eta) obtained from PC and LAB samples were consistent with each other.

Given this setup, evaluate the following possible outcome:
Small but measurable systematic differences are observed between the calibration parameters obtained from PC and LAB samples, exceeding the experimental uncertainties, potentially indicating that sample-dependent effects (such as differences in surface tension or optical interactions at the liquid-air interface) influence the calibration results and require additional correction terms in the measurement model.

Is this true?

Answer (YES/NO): NO